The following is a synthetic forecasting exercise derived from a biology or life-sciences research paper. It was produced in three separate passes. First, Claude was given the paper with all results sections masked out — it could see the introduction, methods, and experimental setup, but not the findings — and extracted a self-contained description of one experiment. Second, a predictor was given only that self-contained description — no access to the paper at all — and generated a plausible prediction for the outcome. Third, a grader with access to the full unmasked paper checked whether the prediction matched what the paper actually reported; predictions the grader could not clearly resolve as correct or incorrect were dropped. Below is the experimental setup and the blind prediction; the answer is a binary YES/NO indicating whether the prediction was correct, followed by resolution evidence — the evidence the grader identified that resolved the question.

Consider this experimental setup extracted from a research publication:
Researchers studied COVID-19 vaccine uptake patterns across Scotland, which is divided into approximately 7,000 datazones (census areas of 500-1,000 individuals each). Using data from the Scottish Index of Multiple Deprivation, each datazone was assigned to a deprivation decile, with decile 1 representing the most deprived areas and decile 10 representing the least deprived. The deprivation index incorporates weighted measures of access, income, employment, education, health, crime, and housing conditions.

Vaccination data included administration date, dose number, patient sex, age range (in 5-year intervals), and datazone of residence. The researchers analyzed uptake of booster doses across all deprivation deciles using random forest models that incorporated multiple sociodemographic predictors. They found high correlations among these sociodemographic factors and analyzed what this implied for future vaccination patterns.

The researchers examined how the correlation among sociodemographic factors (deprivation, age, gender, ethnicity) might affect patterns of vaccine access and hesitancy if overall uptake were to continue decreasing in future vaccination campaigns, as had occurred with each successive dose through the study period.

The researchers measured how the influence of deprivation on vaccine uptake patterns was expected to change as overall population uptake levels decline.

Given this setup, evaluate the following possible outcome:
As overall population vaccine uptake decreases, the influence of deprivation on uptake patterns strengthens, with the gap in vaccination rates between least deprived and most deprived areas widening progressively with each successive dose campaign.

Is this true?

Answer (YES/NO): YES